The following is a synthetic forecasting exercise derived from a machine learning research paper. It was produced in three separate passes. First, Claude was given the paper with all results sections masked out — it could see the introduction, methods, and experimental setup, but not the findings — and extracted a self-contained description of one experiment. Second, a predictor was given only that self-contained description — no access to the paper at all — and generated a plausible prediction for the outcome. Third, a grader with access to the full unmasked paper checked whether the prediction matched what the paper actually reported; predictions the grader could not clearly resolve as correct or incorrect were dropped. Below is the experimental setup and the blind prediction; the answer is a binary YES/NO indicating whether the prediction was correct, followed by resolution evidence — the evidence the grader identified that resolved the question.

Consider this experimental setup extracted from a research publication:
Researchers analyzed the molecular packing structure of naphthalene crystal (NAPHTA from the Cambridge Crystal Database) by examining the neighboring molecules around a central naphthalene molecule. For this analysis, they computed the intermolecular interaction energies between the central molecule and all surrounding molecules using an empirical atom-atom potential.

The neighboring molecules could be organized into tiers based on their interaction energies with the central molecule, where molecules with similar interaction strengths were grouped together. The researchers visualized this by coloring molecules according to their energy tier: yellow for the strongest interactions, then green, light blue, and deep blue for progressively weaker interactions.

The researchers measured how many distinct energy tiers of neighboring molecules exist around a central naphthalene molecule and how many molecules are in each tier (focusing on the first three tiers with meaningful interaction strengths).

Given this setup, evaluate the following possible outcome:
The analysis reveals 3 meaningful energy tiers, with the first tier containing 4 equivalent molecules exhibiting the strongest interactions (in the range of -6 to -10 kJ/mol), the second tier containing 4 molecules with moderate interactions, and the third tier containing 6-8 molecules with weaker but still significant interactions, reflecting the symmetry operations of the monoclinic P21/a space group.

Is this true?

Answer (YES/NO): NO